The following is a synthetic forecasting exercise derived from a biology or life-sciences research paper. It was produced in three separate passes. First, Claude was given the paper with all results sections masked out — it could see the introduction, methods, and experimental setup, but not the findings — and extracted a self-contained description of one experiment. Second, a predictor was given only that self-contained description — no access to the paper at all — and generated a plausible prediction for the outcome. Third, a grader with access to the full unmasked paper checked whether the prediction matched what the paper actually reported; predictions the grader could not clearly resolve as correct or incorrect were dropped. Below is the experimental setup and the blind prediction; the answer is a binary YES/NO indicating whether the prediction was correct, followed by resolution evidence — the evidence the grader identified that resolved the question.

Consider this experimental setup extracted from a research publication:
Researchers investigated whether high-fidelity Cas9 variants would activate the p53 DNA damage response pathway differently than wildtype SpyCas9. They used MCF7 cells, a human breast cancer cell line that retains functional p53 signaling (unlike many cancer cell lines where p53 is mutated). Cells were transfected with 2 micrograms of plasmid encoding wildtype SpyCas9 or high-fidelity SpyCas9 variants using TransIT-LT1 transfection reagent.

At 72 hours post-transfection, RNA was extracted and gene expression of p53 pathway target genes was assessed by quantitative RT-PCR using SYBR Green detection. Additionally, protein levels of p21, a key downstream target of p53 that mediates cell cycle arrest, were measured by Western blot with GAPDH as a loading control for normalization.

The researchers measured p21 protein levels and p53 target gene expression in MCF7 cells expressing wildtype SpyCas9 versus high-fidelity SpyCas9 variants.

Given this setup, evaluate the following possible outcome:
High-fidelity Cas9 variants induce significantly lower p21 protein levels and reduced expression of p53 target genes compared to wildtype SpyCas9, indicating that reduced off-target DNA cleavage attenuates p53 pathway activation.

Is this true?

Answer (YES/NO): NO